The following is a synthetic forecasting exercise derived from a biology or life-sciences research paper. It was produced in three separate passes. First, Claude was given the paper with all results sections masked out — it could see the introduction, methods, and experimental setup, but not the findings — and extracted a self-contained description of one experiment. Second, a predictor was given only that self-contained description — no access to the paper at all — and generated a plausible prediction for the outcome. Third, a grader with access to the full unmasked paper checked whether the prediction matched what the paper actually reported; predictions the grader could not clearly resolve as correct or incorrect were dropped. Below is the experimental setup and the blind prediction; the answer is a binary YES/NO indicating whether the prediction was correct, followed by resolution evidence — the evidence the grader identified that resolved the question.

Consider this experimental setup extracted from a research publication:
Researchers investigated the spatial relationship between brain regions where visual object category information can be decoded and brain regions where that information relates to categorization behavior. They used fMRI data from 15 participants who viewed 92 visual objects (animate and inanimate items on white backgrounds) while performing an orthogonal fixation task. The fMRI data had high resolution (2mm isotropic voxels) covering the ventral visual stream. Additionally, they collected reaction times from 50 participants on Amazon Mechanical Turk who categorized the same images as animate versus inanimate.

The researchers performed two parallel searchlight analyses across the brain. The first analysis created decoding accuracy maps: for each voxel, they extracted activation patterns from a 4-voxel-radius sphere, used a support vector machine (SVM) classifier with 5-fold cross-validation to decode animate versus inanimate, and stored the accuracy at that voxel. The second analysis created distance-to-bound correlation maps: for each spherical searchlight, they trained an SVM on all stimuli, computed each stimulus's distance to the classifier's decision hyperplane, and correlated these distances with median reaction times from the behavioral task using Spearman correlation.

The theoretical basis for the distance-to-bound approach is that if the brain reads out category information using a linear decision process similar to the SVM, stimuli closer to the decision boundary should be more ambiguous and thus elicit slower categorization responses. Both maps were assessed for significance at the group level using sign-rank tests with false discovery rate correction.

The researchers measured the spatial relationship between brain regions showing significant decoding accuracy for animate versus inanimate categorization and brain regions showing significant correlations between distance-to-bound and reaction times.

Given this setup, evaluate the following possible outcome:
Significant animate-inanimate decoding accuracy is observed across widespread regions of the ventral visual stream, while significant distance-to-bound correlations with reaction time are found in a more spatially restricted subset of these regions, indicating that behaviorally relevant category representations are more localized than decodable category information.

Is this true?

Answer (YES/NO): YES